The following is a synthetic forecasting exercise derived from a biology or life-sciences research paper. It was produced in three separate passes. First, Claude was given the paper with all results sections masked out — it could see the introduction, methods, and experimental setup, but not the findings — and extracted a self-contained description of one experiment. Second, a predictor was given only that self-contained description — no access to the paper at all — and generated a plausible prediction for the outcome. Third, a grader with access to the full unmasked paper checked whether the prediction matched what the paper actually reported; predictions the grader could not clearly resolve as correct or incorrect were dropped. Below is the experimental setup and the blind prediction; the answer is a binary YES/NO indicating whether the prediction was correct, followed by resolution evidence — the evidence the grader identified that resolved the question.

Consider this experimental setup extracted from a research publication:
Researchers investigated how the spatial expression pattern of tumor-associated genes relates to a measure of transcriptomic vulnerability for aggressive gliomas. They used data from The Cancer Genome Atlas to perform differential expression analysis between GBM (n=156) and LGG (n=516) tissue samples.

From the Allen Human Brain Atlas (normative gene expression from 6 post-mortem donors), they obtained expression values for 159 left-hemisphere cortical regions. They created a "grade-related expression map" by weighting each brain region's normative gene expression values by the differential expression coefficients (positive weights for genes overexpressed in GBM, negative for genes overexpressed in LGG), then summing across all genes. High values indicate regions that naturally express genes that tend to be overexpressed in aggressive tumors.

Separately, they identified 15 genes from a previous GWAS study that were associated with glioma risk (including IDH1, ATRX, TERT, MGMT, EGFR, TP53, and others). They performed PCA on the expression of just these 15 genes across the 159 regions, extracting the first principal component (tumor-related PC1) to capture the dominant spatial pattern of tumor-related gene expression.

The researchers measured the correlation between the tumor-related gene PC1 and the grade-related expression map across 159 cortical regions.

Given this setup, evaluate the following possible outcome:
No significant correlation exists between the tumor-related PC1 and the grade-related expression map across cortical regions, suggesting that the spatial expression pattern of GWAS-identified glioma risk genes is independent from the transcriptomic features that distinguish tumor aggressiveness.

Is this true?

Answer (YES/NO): NO